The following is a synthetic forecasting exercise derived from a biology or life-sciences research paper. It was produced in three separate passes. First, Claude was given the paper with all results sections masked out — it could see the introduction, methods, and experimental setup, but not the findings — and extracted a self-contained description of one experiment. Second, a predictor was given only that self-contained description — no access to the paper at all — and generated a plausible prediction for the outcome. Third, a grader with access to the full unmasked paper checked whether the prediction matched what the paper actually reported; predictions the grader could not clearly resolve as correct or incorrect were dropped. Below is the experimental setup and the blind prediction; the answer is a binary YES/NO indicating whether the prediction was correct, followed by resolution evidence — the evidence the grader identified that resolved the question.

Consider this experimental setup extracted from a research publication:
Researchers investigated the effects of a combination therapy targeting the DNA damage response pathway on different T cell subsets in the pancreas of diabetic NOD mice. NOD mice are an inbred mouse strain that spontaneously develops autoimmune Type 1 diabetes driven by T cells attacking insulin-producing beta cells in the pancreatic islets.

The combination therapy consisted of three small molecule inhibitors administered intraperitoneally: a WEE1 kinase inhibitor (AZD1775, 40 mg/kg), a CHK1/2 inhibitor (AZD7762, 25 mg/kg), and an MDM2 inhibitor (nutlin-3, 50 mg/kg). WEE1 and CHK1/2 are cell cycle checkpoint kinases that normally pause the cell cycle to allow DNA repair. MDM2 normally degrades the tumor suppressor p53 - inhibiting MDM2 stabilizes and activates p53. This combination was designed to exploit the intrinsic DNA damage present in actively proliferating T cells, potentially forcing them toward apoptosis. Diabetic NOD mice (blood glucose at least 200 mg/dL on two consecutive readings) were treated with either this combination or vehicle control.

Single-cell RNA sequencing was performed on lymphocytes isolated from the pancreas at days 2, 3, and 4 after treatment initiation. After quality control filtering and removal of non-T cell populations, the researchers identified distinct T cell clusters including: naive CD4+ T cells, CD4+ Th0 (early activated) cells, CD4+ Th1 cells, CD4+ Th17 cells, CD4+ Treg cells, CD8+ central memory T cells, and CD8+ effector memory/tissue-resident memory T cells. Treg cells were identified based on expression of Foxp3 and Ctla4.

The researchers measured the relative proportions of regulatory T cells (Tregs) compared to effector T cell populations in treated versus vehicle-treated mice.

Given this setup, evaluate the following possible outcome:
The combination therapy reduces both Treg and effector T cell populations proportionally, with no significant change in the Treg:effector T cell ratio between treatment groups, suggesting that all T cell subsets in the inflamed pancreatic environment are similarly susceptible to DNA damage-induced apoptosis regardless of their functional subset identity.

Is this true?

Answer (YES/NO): NO